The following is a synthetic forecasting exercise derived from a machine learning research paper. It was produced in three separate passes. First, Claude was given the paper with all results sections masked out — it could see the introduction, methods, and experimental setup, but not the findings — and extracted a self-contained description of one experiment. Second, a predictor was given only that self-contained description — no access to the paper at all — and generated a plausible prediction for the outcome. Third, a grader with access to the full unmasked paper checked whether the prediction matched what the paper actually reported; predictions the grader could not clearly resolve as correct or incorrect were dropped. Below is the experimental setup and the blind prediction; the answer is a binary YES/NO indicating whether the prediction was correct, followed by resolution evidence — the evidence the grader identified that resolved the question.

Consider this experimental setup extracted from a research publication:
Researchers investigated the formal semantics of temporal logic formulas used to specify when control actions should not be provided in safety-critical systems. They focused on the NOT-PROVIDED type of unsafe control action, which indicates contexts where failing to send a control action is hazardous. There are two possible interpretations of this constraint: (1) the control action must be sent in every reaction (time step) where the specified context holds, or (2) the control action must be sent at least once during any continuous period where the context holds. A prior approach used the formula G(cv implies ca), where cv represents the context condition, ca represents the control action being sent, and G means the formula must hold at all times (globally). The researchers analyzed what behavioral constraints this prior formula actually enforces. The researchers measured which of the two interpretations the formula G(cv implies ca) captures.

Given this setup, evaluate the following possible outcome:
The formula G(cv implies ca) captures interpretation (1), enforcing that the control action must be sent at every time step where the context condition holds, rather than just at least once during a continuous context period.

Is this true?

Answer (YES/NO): YES